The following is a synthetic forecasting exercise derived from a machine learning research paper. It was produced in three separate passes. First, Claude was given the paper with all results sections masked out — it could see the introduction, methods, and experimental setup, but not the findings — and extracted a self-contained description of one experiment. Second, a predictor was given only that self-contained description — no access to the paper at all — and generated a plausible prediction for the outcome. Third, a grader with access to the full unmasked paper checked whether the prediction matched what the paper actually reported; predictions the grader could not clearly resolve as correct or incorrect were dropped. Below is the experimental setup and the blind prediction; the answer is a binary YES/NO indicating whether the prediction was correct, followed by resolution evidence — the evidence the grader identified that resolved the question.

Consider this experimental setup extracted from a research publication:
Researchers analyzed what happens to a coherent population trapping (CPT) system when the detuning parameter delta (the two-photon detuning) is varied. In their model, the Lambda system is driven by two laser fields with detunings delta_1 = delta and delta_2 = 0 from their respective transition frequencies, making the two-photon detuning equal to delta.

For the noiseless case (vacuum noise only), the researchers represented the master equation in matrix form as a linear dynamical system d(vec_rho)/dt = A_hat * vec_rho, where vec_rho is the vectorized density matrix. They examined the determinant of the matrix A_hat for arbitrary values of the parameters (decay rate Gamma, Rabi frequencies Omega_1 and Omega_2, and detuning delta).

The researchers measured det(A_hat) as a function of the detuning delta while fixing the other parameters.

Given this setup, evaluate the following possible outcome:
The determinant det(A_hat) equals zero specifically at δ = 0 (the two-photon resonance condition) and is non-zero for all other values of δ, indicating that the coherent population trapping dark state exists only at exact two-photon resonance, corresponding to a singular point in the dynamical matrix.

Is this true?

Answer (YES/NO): NO